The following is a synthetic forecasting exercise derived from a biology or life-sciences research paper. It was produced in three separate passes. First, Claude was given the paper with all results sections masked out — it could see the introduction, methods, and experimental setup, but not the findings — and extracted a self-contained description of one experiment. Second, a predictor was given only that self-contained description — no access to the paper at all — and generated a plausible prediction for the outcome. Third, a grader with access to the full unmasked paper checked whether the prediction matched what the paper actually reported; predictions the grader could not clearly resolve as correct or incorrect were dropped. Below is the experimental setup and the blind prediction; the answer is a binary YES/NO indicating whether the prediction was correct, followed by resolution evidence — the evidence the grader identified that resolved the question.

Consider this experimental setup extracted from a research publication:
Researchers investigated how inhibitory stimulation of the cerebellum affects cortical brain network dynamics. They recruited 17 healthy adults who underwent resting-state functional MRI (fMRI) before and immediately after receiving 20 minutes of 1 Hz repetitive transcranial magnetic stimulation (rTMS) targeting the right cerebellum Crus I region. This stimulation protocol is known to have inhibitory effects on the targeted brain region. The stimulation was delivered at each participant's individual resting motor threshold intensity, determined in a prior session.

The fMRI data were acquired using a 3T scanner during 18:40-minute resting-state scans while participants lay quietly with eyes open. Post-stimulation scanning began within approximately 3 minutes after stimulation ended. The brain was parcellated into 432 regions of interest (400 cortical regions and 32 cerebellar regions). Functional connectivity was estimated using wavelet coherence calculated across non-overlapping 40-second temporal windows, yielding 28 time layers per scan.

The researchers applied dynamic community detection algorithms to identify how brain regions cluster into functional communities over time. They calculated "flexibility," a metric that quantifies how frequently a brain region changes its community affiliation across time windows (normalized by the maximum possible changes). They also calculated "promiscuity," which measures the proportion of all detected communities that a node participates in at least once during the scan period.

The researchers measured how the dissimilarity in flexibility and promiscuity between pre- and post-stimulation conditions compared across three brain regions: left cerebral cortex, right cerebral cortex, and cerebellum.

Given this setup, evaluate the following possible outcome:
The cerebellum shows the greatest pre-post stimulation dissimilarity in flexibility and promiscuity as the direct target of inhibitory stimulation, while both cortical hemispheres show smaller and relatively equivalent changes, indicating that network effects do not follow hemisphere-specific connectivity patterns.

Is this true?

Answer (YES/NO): NO